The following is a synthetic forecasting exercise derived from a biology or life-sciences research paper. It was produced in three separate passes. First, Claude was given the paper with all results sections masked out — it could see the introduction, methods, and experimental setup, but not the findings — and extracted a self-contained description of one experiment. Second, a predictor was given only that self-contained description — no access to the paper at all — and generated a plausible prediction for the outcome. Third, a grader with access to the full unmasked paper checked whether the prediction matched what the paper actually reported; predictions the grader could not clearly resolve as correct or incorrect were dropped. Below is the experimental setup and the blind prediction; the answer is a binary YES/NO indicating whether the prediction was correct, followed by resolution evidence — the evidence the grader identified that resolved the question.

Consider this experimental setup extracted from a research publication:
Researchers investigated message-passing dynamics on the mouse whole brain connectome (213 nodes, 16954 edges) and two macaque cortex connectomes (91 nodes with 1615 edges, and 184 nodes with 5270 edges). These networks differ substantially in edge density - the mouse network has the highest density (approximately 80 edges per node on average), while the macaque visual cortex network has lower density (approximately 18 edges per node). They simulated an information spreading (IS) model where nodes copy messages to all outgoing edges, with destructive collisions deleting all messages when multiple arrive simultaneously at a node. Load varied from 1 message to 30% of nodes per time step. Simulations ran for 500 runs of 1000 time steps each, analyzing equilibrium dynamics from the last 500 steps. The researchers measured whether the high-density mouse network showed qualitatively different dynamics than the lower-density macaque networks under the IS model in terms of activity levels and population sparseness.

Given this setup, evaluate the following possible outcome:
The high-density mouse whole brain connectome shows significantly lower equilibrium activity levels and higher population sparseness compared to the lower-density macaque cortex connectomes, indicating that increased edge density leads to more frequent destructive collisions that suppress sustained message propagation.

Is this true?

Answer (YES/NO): NO